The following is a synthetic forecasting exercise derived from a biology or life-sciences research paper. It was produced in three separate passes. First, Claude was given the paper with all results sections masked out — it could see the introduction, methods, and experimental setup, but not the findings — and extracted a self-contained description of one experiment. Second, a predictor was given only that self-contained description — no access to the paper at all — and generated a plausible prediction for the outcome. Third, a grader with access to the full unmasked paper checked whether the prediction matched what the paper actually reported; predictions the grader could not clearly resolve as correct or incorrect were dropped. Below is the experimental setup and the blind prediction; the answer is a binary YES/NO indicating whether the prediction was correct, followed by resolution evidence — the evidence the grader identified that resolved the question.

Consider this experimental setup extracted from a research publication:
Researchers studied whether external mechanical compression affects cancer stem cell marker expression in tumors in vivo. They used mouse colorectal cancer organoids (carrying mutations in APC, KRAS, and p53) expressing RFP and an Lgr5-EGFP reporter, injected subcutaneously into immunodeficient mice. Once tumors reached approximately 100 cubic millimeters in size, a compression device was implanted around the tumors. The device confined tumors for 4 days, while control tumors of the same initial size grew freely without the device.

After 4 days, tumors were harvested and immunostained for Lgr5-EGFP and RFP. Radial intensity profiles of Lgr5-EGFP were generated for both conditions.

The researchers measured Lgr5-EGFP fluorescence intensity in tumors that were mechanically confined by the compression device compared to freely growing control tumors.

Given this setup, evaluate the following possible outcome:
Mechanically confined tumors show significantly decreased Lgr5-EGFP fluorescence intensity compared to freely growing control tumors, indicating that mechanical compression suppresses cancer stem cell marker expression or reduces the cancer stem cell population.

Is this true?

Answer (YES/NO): NO